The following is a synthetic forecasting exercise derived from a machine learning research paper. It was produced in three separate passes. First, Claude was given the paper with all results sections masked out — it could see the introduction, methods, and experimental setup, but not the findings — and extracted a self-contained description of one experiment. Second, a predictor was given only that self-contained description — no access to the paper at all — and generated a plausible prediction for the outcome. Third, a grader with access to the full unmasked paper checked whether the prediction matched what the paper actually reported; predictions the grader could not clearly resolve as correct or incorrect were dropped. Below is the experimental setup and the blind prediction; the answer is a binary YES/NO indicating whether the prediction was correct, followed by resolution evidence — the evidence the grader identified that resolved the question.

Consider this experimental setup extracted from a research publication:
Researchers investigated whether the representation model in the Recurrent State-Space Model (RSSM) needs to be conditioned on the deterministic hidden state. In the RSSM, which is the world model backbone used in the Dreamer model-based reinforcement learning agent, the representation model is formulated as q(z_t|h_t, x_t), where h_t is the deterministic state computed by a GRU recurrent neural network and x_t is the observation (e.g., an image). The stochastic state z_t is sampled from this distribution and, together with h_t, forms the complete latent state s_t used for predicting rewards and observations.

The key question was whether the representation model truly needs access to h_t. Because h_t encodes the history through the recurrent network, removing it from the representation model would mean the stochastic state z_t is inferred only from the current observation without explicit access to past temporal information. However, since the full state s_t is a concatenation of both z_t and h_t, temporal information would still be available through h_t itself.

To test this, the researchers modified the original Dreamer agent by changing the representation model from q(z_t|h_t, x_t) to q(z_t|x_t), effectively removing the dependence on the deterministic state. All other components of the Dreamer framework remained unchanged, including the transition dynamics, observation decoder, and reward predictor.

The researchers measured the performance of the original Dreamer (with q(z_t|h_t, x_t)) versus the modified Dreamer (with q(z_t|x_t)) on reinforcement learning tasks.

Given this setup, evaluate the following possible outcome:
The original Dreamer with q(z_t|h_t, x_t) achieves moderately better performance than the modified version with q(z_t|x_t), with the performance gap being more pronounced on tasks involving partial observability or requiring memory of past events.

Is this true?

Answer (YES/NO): NO